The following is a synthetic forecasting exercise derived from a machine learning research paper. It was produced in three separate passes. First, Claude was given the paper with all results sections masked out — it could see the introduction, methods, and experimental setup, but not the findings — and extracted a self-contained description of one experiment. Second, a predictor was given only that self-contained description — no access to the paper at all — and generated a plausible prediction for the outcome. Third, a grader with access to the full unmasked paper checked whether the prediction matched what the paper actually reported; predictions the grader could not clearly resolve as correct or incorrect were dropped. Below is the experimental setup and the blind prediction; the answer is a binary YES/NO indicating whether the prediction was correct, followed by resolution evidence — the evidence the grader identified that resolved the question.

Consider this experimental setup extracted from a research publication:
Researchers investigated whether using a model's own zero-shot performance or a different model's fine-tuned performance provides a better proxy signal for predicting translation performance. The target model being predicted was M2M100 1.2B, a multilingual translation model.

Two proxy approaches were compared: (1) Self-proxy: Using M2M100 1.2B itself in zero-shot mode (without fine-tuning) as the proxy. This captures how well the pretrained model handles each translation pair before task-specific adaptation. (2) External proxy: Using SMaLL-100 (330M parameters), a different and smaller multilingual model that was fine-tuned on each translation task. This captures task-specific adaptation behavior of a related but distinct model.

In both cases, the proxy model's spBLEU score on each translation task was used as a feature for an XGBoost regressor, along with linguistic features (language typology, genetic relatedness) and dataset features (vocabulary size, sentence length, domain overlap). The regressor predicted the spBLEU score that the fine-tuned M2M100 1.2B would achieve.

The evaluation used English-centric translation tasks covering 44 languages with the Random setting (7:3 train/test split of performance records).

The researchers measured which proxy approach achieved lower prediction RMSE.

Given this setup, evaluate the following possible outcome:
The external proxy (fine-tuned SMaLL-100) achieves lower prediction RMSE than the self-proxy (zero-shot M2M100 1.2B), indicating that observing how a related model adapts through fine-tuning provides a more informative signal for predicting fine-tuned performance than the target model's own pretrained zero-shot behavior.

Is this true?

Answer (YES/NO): YES